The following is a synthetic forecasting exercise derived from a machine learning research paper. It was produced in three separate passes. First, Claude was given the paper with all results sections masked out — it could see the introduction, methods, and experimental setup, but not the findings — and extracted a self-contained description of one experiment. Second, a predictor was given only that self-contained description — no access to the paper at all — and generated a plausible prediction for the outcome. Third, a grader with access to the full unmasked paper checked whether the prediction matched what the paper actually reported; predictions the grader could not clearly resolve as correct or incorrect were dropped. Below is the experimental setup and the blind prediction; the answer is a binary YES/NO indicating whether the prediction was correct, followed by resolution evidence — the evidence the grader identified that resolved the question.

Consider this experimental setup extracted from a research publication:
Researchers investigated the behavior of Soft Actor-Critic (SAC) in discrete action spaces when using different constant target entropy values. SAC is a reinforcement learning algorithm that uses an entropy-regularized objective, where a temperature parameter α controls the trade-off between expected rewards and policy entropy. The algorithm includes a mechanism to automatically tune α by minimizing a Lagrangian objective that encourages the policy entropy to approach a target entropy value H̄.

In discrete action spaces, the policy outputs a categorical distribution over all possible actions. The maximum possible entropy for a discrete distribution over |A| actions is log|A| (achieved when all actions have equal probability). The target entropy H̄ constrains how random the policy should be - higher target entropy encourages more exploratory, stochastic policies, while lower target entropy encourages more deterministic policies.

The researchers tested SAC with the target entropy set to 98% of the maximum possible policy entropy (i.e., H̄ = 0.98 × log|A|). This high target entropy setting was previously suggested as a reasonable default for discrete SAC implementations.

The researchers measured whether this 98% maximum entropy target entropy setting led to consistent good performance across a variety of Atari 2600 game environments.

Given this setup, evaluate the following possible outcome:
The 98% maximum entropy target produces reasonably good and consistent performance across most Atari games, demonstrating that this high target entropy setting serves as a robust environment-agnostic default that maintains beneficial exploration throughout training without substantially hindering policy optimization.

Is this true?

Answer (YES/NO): NO